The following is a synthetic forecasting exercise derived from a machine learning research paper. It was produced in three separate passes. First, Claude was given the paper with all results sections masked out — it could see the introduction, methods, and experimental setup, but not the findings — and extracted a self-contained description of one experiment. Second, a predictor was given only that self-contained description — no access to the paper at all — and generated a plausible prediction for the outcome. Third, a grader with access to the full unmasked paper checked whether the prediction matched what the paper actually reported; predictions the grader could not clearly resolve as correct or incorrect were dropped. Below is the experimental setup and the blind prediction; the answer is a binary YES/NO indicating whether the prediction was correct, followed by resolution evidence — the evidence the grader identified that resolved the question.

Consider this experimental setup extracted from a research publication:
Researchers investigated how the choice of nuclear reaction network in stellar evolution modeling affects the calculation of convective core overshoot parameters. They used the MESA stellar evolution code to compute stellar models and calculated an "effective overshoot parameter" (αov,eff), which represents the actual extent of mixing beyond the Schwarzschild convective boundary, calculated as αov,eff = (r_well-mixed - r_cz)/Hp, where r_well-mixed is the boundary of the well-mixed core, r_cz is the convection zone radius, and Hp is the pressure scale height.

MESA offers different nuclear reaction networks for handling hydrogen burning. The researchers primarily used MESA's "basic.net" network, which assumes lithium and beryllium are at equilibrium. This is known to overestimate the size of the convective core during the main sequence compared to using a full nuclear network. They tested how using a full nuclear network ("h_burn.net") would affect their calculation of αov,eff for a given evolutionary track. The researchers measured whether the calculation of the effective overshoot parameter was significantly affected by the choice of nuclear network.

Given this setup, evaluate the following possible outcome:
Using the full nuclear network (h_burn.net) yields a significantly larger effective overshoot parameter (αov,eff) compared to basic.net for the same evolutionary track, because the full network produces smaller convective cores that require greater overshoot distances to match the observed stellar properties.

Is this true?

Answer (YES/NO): NO